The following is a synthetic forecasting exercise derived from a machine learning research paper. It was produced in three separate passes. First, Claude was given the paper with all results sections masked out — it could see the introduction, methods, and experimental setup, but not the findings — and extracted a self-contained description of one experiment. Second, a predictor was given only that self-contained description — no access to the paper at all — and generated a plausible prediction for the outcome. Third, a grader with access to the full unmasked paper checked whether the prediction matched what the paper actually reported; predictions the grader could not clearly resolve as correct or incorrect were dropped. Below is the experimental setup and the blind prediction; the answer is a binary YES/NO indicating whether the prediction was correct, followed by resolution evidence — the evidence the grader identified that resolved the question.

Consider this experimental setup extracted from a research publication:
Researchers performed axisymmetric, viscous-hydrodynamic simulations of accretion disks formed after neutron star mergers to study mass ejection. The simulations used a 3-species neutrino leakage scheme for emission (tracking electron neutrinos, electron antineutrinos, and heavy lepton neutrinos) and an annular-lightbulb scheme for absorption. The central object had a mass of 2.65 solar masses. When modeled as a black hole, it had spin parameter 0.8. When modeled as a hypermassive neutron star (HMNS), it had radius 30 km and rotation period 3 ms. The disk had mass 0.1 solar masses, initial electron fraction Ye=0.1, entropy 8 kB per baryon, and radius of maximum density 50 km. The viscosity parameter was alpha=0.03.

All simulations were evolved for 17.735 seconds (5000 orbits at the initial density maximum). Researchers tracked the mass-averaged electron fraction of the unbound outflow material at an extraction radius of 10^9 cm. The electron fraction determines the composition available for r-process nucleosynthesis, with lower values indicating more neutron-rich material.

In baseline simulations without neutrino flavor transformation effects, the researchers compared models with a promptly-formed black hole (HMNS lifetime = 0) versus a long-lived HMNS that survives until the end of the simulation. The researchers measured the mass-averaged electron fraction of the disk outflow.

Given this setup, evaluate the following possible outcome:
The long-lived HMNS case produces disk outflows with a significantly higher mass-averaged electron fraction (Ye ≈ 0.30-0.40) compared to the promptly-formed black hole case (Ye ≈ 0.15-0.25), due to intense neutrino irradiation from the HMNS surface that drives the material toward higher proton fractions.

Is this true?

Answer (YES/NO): NO